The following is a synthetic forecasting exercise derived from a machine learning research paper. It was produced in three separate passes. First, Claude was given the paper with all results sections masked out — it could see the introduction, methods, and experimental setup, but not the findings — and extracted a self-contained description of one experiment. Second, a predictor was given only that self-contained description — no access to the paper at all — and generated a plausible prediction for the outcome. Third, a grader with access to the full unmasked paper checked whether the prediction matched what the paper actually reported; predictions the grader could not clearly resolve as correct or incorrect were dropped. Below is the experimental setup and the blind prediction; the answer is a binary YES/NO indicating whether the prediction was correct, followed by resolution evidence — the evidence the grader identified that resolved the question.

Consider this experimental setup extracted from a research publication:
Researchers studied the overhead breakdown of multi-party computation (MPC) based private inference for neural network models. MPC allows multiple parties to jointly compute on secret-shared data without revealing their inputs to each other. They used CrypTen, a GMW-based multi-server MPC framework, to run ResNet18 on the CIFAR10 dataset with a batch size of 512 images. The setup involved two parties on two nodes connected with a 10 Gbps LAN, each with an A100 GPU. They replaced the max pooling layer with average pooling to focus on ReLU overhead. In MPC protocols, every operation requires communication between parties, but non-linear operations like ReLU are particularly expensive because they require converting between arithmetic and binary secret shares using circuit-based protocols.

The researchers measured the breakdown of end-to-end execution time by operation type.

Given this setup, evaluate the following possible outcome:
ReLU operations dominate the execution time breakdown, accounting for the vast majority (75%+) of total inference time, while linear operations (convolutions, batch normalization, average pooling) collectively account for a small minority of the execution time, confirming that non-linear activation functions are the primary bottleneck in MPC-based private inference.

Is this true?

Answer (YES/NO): YES